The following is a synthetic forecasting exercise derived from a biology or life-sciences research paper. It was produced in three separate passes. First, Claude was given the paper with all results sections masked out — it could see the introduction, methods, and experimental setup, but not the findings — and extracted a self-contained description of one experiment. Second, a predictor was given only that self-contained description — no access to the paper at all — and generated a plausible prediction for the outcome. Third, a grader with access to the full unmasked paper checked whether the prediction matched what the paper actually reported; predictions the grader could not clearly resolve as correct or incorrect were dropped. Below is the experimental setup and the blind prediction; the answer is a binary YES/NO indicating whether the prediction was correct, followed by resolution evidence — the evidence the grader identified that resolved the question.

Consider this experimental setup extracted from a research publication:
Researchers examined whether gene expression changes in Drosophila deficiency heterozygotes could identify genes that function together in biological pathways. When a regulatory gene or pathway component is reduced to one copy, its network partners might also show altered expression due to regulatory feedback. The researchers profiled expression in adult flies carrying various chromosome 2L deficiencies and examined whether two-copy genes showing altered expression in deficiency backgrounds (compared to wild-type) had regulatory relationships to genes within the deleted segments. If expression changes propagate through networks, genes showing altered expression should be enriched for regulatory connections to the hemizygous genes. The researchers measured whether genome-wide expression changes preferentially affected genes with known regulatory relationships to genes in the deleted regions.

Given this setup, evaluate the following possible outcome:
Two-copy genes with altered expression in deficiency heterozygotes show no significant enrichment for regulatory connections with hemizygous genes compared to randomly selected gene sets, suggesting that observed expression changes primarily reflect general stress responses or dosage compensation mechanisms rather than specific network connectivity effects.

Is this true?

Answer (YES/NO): NO